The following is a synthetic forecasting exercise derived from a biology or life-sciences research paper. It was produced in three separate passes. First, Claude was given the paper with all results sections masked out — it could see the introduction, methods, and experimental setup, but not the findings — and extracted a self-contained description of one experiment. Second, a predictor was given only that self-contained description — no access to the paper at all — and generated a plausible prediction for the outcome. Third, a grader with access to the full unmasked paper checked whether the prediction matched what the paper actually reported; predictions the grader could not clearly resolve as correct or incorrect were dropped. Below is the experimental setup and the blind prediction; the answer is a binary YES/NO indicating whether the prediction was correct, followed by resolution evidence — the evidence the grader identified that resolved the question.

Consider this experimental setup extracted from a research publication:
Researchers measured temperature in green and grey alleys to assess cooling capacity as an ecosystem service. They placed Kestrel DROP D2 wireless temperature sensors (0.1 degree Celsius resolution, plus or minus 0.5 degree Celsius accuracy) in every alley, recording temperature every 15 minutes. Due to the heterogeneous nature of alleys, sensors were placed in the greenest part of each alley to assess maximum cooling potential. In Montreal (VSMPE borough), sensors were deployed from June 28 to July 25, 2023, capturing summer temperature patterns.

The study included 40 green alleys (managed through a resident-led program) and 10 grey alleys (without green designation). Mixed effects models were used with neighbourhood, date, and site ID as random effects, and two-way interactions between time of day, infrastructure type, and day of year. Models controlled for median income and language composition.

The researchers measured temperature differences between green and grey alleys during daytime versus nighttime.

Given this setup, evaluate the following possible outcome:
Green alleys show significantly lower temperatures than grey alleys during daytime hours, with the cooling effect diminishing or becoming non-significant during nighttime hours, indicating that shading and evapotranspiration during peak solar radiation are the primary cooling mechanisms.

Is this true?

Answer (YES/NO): NO